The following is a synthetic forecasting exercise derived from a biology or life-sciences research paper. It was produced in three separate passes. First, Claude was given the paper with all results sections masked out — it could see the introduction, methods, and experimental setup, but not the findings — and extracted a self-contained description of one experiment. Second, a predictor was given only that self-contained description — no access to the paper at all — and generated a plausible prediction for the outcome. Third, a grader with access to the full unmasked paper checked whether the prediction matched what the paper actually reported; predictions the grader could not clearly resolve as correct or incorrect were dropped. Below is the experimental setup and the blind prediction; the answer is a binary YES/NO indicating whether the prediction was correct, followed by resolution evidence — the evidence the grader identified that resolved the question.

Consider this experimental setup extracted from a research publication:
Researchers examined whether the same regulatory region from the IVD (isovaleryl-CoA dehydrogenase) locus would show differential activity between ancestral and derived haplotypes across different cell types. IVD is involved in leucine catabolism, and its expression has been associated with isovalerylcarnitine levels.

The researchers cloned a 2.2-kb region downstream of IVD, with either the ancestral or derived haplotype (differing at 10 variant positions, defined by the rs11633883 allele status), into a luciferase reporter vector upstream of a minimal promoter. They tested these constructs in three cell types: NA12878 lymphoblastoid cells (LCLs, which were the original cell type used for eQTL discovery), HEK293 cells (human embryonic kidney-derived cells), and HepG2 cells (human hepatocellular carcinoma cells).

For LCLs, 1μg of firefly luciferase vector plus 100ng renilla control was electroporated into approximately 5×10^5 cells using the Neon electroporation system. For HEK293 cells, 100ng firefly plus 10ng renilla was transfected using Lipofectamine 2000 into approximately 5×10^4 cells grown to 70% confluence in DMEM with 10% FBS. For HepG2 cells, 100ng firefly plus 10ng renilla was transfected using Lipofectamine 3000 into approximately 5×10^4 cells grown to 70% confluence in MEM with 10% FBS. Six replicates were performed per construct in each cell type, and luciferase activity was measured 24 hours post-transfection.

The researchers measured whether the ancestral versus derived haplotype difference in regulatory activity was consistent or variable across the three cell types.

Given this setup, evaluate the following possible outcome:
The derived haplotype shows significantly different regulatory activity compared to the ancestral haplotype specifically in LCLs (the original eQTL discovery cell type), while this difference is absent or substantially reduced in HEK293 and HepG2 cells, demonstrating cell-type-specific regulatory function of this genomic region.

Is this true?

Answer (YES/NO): NO